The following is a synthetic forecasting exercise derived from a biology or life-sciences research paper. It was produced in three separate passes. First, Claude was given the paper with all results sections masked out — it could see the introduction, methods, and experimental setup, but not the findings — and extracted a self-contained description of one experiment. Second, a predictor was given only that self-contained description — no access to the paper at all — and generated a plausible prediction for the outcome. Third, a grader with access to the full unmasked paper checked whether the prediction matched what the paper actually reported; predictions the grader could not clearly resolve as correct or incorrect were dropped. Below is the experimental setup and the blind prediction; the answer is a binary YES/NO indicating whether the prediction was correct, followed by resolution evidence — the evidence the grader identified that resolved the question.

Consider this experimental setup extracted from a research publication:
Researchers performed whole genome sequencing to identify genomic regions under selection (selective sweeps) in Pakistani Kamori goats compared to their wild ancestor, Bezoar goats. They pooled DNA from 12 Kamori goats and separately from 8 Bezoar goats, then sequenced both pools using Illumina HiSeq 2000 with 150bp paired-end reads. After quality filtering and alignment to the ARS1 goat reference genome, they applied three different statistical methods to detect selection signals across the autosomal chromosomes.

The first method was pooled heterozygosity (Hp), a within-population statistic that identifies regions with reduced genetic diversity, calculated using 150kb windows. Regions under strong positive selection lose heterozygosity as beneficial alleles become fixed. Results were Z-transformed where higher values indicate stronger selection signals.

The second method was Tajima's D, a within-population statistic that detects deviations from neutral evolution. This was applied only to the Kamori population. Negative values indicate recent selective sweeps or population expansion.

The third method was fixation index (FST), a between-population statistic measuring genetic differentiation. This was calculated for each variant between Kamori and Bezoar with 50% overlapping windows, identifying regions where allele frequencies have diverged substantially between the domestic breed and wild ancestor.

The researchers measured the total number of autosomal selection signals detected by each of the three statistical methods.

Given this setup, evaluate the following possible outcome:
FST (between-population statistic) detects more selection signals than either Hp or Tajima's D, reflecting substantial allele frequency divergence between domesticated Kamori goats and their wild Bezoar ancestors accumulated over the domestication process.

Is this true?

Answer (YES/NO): NO